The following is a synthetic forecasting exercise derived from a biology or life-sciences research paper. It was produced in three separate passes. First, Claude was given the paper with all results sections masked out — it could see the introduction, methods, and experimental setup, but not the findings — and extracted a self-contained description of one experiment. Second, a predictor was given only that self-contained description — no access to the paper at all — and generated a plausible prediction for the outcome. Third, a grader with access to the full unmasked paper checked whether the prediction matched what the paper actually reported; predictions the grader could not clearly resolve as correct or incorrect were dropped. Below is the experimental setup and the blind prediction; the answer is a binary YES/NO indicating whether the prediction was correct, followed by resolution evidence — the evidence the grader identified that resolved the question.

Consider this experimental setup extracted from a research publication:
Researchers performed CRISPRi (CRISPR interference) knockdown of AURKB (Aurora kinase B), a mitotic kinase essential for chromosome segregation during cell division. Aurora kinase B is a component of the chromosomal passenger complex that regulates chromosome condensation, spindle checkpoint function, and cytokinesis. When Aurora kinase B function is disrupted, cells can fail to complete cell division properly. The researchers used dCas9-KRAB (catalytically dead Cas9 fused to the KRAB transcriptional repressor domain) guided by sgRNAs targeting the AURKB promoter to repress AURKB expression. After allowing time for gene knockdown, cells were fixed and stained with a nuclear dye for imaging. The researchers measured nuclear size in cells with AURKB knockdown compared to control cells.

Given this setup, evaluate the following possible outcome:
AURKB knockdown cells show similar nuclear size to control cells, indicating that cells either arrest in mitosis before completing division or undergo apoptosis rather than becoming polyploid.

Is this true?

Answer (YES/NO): NO